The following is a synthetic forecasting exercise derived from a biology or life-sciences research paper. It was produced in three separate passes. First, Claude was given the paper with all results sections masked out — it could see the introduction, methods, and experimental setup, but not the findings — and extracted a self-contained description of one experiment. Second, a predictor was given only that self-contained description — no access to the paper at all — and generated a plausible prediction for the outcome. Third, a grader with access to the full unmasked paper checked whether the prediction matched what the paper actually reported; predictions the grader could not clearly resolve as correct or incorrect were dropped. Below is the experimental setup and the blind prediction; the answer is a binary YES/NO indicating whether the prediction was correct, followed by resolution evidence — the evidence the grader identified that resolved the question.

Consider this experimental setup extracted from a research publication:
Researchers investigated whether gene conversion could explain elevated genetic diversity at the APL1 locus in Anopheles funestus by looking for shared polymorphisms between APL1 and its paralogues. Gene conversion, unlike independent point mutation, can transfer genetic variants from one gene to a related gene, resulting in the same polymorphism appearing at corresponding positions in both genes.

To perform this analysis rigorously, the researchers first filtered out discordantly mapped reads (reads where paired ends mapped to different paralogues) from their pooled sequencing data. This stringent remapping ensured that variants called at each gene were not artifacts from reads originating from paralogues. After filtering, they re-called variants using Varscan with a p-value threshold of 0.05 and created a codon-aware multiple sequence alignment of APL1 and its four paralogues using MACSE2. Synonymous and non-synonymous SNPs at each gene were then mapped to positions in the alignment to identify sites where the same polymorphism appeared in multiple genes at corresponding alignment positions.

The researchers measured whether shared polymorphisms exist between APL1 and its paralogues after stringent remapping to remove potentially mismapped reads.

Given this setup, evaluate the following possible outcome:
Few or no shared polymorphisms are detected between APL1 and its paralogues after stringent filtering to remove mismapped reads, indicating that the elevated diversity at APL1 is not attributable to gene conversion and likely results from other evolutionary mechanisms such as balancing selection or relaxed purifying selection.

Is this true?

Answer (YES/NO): NO